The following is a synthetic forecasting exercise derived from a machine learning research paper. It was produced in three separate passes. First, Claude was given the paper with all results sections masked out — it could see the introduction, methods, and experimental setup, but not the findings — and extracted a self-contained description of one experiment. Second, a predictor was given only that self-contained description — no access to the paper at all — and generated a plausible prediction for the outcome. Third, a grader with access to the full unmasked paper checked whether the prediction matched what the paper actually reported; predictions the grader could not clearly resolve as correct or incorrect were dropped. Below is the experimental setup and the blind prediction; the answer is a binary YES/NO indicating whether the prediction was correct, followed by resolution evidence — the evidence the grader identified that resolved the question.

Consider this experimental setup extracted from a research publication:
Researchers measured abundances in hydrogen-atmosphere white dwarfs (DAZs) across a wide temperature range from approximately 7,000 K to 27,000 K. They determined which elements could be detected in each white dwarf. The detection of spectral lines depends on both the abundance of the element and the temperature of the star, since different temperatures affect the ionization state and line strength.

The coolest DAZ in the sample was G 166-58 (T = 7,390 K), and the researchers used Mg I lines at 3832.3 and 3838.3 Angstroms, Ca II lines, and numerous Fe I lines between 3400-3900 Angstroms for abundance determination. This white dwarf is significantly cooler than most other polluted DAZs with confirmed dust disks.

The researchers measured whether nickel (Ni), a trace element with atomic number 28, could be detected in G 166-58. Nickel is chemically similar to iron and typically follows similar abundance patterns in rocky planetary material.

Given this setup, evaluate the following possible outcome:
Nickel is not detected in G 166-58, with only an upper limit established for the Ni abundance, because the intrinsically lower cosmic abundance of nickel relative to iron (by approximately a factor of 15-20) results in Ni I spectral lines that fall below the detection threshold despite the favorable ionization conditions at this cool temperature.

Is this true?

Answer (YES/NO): NO